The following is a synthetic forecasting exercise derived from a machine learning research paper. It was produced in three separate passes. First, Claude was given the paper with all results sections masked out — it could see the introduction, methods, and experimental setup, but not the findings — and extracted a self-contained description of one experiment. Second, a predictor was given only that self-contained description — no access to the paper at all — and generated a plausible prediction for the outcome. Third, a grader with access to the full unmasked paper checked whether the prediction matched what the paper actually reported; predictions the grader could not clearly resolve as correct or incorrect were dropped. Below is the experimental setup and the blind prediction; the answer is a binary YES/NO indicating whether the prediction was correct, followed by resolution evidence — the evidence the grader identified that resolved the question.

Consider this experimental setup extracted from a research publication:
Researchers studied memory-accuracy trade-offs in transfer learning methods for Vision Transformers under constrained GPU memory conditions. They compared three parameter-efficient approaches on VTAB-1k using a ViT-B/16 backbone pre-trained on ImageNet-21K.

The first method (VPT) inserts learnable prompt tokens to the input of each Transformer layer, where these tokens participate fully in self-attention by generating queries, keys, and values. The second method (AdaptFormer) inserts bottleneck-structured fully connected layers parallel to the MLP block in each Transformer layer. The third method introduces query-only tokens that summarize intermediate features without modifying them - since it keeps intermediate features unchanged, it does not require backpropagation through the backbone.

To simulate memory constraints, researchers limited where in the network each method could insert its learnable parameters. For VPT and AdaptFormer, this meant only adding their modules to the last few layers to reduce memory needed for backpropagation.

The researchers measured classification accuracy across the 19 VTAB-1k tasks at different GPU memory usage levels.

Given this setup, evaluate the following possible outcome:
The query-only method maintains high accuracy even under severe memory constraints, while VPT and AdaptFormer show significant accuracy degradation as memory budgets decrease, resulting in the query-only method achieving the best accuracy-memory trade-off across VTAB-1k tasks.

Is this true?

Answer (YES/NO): YES